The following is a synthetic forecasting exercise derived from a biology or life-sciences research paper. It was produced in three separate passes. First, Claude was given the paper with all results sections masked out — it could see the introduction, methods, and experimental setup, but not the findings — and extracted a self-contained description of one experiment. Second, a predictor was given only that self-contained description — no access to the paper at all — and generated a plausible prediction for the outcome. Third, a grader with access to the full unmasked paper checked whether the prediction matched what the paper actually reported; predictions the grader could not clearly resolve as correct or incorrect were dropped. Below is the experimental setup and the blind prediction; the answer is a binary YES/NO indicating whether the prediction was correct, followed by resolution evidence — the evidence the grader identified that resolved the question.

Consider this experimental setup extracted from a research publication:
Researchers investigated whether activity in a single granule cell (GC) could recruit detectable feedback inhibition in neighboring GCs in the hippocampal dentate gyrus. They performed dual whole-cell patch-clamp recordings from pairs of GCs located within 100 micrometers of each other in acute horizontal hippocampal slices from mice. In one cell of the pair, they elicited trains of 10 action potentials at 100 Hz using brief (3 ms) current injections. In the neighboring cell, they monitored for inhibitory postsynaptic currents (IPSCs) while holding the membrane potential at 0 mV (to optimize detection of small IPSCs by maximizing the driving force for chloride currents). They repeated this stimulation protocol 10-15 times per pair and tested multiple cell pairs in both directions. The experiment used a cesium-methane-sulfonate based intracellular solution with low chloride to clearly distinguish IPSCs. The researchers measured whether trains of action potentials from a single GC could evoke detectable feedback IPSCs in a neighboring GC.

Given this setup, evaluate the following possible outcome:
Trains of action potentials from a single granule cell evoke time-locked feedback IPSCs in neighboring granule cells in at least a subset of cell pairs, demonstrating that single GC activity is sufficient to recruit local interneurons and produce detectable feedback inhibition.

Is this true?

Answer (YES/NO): NO